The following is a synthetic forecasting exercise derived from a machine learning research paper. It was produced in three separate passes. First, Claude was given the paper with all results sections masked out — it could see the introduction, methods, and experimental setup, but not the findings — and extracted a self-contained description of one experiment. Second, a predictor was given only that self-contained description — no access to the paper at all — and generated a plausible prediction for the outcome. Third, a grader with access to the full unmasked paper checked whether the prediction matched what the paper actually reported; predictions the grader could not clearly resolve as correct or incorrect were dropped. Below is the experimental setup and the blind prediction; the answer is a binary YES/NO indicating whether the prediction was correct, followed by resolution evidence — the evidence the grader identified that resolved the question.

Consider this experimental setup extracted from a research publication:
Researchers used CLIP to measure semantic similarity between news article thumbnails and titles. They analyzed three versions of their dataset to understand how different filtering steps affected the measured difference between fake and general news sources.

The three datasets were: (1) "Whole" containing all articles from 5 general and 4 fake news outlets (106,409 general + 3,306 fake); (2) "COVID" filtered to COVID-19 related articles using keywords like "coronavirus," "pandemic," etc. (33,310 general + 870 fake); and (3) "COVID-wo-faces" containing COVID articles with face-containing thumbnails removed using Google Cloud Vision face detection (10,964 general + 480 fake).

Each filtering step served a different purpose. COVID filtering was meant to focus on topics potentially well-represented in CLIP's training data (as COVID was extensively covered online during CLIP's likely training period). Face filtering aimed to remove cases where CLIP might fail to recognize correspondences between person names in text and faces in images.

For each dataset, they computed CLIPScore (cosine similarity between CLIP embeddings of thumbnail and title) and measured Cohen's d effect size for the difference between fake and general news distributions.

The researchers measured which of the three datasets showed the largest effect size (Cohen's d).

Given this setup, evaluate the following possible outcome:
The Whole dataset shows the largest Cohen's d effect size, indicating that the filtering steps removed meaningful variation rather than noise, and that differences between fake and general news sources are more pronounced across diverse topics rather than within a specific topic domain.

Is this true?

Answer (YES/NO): YES